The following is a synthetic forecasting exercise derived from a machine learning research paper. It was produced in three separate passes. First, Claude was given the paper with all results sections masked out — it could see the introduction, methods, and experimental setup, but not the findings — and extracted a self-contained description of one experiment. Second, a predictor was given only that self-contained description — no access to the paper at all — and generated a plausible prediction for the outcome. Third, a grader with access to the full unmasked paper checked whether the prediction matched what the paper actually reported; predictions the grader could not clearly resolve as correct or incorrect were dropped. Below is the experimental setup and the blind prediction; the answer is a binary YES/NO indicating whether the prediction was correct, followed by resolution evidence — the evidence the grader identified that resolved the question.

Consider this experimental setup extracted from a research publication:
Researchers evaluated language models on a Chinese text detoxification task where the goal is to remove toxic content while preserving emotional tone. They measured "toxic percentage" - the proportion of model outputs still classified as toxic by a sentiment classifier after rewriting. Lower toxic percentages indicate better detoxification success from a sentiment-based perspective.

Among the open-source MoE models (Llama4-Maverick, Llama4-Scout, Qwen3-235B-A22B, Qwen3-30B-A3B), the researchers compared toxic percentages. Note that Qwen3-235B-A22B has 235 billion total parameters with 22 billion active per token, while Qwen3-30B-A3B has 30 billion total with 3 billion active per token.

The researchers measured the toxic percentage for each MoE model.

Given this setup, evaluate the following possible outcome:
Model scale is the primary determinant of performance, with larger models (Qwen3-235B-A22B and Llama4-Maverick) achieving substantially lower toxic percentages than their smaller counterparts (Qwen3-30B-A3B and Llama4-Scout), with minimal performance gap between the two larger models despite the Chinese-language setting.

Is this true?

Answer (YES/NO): NO